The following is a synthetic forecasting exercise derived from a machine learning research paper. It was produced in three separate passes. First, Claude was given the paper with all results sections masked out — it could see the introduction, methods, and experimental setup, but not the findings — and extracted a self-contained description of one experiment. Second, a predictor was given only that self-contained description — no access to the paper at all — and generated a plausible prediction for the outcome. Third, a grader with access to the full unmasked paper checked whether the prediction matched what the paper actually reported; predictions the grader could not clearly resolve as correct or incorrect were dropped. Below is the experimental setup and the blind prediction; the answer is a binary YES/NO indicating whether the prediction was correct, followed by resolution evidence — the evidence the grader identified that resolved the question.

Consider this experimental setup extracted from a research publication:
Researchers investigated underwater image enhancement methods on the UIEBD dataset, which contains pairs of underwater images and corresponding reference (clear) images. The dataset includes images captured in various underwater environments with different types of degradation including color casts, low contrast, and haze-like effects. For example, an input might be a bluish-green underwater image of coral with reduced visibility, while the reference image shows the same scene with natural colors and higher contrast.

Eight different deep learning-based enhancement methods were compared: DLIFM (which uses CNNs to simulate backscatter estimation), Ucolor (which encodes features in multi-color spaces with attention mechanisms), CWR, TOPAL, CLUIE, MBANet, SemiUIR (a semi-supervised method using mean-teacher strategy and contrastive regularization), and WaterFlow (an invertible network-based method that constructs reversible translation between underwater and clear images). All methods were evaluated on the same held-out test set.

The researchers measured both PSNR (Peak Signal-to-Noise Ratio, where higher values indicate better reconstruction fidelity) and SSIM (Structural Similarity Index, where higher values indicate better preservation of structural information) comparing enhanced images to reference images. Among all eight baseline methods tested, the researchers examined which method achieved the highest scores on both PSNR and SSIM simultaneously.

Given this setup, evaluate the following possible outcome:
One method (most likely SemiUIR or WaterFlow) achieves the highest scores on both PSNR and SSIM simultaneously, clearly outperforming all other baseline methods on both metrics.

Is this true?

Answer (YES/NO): YES